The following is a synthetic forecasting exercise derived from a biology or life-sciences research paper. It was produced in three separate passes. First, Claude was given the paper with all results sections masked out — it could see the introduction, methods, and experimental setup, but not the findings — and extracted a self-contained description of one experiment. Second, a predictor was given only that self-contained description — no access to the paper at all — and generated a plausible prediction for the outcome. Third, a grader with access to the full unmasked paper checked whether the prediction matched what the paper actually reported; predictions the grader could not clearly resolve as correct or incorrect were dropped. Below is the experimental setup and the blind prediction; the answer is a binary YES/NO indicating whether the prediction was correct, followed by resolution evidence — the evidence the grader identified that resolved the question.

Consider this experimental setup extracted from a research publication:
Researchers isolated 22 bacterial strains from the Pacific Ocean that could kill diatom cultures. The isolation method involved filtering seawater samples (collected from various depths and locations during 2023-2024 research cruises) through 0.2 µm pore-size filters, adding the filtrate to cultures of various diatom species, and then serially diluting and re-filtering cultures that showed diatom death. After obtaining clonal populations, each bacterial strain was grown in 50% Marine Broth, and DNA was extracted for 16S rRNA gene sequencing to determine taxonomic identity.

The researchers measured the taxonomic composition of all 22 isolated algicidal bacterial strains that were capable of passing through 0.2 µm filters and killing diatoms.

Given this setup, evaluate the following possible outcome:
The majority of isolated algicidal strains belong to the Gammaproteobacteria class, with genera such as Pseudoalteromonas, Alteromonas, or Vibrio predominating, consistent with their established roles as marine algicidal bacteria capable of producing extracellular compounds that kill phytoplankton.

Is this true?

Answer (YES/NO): NO